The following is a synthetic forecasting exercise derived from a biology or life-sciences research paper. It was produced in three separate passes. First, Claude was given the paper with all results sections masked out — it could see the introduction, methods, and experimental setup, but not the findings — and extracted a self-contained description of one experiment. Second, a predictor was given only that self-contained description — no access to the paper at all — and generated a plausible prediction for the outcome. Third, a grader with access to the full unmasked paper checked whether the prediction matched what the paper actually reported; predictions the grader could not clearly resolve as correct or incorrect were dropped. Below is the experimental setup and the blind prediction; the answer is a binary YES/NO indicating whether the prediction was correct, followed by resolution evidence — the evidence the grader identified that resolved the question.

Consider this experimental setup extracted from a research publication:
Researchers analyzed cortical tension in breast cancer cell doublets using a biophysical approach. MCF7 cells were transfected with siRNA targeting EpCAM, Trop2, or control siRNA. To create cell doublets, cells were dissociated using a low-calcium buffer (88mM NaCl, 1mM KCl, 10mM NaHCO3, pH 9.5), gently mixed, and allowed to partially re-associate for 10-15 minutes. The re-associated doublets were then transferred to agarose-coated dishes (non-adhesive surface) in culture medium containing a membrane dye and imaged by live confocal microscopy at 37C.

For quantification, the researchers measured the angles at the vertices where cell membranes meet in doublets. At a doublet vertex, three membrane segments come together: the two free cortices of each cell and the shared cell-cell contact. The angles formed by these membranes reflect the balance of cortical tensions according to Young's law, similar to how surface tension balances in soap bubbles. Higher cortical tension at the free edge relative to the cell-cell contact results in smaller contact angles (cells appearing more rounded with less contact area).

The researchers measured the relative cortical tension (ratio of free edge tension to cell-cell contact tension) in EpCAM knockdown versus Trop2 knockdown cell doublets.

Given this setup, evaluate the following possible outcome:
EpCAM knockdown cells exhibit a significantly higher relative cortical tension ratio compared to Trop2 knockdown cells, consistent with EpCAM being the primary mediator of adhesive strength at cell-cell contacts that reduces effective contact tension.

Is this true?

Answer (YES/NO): YES